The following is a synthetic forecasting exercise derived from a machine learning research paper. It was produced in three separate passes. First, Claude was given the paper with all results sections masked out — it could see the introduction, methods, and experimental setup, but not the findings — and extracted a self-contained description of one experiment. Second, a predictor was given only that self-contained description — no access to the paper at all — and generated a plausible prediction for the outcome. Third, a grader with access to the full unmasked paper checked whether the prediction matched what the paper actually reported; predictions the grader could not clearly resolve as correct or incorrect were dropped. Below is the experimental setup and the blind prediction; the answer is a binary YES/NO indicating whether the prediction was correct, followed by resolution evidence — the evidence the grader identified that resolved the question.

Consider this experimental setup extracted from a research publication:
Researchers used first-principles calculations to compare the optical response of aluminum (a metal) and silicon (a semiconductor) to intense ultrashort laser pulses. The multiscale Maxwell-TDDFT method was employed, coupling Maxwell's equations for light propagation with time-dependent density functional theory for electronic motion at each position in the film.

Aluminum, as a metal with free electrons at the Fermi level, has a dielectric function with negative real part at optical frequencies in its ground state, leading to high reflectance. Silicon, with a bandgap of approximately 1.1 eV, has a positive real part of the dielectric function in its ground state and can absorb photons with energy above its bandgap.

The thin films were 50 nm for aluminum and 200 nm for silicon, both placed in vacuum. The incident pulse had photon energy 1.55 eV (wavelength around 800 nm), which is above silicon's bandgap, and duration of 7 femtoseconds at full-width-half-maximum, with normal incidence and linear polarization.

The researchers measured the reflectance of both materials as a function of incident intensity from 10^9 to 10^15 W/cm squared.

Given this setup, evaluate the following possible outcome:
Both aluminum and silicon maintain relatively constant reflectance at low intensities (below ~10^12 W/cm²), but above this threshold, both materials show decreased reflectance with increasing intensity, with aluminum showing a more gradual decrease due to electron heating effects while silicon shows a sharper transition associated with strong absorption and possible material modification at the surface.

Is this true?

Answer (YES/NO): NO